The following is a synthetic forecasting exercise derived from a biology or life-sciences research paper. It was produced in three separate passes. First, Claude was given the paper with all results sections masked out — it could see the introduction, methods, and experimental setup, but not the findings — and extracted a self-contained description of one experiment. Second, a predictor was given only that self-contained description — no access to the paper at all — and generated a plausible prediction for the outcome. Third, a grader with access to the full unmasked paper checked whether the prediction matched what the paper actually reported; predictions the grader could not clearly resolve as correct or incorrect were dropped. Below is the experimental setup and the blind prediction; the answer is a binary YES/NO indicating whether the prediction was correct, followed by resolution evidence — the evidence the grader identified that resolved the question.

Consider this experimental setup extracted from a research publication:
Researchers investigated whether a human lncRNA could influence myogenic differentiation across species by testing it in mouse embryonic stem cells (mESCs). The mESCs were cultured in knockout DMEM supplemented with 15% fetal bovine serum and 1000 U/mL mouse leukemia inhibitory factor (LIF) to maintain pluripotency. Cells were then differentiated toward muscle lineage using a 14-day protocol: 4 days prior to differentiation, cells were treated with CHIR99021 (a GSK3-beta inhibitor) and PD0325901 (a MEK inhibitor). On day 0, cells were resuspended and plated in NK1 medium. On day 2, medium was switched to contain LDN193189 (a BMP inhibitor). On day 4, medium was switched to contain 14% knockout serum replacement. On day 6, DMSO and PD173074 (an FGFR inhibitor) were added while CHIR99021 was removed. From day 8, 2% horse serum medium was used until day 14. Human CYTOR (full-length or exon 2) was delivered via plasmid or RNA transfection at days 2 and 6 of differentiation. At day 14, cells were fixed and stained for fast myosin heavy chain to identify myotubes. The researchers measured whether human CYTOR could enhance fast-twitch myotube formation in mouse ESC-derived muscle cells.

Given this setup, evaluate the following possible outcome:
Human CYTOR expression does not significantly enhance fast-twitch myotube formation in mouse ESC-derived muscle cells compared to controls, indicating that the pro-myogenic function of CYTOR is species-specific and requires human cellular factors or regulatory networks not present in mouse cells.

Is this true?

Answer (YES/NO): NO